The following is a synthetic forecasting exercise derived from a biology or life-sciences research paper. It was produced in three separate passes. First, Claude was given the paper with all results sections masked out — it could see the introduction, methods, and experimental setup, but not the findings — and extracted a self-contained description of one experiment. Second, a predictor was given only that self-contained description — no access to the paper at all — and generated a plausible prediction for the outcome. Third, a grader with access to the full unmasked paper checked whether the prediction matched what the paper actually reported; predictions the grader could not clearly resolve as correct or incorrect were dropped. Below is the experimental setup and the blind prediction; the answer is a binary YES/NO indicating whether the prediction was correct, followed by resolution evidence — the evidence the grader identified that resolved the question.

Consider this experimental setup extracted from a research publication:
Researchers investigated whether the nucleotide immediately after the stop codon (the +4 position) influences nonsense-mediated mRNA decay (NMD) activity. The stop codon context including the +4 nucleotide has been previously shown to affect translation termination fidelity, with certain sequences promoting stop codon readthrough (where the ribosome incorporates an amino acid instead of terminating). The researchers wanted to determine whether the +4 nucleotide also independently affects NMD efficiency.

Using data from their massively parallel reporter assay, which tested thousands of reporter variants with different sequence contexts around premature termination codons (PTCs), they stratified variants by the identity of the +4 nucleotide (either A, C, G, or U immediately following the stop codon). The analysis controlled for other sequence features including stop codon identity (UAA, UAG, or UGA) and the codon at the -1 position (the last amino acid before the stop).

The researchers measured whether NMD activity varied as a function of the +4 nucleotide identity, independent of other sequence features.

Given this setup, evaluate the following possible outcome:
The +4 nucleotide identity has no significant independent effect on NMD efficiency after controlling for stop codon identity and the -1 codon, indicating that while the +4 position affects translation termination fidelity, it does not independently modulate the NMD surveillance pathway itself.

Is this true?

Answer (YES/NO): NO